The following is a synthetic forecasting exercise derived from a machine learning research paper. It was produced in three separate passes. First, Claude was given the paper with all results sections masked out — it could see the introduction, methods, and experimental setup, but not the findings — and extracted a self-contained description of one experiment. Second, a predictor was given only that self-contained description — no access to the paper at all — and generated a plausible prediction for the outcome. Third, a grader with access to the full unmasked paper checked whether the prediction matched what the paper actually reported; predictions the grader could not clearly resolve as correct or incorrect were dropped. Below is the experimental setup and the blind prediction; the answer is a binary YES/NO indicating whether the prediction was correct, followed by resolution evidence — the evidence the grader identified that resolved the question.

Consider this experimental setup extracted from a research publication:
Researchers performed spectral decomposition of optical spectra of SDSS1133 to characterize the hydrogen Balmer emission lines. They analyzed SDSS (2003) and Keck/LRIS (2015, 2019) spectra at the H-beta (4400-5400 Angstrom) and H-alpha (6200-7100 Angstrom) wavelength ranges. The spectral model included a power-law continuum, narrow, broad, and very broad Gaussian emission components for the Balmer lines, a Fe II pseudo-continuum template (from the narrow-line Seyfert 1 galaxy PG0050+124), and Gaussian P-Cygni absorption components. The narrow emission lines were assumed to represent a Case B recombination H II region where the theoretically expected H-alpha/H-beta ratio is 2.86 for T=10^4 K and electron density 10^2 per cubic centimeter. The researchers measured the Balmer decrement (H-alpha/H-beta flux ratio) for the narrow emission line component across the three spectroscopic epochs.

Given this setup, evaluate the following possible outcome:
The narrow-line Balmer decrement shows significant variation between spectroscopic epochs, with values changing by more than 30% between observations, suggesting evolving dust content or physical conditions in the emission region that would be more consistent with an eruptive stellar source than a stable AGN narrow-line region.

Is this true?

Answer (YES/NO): NO